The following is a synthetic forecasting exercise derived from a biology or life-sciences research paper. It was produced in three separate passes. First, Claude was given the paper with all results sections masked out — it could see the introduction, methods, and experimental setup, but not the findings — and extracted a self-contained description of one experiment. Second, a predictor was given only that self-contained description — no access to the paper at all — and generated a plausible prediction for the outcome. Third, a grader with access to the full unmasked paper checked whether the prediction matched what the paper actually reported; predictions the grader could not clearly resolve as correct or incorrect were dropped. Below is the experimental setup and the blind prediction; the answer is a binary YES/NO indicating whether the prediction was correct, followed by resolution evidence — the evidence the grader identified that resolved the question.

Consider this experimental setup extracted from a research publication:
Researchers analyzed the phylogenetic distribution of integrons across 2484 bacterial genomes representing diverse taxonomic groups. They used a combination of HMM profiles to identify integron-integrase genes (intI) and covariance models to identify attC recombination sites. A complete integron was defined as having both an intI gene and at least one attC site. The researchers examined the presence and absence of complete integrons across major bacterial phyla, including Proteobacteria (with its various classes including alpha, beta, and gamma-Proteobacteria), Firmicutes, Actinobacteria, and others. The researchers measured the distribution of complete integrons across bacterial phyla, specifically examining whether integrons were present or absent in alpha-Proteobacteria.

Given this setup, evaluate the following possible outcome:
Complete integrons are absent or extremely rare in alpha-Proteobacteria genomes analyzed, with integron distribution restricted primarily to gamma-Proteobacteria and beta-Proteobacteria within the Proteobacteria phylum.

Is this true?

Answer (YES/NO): YES